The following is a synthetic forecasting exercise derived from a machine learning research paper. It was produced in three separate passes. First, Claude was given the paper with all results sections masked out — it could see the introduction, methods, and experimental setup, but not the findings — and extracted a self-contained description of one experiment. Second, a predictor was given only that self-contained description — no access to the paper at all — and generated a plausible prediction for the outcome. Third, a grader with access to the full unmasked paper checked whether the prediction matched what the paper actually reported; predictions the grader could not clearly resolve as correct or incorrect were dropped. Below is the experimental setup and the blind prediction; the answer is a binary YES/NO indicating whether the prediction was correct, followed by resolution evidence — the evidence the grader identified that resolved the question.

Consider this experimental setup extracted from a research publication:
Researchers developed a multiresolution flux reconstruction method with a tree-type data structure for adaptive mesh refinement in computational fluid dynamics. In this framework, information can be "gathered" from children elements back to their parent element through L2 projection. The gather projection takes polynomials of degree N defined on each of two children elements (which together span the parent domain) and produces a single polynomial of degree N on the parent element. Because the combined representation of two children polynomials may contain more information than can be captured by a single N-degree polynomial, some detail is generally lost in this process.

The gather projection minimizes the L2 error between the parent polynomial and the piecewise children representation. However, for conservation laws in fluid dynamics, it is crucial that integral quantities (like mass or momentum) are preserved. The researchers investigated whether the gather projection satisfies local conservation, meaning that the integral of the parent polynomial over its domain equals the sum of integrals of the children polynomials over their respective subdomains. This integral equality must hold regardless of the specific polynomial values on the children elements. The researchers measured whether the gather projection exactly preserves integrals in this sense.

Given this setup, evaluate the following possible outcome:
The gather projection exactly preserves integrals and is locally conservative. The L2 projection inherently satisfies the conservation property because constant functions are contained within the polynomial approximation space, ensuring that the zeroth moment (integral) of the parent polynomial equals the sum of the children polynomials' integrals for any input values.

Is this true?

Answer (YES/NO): YES